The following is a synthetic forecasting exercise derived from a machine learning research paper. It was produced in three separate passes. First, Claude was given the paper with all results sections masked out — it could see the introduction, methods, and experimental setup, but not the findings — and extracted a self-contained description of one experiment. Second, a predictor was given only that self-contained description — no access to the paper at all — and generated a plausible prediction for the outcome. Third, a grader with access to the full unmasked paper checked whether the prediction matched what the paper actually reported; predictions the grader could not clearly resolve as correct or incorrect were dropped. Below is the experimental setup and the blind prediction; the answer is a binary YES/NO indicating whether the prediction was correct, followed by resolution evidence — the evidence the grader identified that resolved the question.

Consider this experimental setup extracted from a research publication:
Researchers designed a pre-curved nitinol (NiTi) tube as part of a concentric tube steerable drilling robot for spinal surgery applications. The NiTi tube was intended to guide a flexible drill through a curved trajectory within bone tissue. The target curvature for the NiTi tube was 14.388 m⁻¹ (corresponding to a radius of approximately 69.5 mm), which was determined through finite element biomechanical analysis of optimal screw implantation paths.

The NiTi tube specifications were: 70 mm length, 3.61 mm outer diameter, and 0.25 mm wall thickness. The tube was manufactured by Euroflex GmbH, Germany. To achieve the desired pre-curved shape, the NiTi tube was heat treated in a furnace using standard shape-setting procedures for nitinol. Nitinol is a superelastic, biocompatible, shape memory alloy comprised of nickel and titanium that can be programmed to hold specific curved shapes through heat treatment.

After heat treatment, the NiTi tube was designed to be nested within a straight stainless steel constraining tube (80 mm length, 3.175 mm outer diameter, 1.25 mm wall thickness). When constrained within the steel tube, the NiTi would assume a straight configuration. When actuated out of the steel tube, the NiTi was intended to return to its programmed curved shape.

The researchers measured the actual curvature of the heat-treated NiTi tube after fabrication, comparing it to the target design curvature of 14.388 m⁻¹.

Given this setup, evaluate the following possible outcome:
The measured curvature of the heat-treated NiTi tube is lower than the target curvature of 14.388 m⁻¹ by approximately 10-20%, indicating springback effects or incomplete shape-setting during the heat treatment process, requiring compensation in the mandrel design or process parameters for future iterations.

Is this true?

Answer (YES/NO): NO